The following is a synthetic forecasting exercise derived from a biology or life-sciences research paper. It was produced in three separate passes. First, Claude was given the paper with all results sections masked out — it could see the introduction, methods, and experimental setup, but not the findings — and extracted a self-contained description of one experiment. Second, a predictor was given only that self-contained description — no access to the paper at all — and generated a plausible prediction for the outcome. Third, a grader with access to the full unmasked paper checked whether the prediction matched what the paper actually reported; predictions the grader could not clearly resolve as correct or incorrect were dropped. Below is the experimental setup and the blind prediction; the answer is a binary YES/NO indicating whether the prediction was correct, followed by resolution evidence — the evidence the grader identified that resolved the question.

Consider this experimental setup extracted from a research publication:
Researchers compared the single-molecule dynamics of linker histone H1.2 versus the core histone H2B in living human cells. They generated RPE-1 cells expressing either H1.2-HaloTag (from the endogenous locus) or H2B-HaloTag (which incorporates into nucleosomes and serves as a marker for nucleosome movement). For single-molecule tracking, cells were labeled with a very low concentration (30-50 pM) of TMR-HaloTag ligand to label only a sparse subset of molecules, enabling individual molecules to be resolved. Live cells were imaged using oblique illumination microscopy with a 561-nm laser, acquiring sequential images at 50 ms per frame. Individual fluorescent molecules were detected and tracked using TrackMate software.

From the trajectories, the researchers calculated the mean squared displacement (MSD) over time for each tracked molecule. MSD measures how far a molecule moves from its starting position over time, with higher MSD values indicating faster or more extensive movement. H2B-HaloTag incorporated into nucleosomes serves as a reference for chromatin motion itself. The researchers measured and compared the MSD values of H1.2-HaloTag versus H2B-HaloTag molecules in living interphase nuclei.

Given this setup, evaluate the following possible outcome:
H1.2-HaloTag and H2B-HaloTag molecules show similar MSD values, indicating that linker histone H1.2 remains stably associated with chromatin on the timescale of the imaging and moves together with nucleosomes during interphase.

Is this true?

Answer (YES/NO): NO